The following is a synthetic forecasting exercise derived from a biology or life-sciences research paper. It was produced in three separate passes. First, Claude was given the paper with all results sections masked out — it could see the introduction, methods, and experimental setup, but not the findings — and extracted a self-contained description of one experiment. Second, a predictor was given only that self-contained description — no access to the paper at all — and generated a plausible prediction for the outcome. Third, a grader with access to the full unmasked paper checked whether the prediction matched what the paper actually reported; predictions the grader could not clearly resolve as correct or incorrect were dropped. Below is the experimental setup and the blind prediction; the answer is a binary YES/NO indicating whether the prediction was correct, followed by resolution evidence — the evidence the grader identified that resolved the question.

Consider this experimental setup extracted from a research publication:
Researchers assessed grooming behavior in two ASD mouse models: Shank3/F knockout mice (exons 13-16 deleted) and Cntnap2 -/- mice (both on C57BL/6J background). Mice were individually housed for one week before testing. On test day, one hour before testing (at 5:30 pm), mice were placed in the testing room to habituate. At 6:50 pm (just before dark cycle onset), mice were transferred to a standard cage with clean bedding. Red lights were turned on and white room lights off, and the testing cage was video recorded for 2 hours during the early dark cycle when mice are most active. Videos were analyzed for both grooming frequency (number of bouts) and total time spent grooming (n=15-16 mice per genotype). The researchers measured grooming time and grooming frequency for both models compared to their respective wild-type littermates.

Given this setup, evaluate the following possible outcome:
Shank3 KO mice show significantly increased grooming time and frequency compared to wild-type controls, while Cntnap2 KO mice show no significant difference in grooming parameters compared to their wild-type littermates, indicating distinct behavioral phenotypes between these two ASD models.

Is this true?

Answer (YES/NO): NO